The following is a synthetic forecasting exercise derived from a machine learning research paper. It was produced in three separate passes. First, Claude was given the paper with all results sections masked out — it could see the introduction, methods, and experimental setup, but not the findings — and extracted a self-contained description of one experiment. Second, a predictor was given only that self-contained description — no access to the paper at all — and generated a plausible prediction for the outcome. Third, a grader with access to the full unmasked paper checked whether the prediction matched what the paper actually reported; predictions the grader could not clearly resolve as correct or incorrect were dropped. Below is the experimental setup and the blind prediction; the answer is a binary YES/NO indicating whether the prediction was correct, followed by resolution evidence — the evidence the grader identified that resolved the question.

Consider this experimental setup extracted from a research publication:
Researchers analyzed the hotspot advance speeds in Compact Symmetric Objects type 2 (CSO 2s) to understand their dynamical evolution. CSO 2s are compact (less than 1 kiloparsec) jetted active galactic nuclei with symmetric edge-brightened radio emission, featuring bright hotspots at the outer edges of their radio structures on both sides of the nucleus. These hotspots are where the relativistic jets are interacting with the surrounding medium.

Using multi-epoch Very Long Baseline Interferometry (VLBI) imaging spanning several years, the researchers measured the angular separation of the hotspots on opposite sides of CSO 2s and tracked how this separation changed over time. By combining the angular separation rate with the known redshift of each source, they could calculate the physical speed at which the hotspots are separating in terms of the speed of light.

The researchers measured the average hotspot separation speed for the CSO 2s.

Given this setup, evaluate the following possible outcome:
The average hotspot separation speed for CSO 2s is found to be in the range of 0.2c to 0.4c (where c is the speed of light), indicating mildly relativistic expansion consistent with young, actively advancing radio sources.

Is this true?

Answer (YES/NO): YES